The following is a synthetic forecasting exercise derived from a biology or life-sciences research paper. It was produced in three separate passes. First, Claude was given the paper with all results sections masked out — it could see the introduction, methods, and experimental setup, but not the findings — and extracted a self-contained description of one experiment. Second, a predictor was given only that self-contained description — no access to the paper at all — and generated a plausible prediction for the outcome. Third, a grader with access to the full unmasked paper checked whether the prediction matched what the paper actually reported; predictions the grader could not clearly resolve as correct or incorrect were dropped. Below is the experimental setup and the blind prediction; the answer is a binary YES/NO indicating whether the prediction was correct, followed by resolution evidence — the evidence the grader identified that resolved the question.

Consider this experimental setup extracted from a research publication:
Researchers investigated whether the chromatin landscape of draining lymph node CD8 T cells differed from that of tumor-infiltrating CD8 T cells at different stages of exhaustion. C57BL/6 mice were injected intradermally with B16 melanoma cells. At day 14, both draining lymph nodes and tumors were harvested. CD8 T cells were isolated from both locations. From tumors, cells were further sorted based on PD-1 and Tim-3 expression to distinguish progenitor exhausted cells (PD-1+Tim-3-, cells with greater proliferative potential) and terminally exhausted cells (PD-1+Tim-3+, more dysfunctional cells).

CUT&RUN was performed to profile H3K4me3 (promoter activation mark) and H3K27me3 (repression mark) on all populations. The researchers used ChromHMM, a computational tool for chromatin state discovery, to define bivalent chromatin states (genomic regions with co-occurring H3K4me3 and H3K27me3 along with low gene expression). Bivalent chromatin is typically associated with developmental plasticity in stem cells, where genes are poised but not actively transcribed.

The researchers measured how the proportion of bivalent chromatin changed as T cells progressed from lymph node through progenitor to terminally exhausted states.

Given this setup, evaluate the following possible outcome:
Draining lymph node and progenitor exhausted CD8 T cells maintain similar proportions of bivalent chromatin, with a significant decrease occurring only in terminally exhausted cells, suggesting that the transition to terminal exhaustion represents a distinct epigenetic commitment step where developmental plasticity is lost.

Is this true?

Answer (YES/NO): NO